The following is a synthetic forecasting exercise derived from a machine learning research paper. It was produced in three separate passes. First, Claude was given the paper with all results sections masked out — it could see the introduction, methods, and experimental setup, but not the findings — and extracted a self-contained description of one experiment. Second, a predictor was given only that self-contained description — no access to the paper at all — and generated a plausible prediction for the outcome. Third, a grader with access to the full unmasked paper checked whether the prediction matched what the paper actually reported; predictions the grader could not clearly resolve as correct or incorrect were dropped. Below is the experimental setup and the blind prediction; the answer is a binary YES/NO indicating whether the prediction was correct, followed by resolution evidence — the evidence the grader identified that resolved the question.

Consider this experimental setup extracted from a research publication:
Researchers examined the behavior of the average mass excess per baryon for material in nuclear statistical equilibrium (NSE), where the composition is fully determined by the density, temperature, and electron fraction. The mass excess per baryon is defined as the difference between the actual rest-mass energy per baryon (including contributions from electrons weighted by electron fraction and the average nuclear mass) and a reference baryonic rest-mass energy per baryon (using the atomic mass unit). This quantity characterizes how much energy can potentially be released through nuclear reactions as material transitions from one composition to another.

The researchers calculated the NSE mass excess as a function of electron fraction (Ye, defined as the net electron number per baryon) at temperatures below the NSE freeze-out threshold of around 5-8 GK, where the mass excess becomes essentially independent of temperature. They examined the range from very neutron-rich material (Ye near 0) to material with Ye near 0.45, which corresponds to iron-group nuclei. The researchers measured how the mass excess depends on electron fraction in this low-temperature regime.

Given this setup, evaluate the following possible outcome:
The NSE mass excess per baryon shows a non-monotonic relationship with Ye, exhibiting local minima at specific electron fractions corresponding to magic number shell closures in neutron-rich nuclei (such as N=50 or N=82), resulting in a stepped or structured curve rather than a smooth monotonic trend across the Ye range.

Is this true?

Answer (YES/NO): NO